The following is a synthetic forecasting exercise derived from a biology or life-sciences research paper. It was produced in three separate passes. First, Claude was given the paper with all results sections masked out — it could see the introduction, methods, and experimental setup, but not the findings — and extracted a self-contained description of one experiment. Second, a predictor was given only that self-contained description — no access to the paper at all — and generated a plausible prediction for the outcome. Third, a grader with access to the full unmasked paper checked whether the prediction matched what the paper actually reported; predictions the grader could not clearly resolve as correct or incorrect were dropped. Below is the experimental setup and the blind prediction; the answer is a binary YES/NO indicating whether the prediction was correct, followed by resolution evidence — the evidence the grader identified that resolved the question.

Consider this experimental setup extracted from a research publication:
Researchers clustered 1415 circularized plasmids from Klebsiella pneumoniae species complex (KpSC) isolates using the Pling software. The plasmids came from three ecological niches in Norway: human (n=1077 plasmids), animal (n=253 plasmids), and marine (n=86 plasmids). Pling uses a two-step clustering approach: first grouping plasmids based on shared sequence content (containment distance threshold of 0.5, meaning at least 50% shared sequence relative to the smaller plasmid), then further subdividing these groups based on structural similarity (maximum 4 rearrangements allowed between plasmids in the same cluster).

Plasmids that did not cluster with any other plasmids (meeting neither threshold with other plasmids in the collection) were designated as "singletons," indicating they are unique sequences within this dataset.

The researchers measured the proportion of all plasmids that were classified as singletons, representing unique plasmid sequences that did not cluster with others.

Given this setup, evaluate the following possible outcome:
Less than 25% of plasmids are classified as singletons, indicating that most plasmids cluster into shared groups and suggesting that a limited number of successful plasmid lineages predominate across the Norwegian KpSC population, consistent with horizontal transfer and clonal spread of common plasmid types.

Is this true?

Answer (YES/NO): NO